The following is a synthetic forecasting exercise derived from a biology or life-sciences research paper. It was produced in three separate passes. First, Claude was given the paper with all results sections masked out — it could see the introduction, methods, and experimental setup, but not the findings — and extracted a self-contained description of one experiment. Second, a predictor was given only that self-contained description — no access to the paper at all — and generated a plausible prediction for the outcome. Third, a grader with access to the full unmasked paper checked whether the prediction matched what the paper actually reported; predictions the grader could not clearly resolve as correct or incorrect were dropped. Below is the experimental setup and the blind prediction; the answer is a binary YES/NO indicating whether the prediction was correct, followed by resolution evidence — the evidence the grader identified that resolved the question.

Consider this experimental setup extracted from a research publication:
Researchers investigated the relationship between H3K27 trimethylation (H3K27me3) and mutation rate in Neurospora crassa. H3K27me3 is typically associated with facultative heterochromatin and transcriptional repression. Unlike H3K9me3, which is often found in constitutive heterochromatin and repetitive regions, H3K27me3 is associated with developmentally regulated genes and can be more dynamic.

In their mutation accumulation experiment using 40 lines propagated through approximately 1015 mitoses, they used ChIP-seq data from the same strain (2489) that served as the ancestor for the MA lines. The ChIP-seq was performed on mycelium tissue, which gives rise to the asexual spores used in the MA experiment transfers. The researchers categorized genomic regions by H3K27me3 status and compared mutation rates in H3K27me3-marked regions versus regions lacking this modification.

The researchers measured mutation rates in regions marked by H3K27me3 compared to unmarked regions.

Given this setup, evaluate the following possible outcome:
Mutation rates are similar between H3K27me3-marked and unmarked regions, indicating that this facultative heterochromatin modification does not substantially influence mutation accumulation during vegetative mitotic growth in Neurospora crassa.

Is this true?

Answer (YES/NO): NO